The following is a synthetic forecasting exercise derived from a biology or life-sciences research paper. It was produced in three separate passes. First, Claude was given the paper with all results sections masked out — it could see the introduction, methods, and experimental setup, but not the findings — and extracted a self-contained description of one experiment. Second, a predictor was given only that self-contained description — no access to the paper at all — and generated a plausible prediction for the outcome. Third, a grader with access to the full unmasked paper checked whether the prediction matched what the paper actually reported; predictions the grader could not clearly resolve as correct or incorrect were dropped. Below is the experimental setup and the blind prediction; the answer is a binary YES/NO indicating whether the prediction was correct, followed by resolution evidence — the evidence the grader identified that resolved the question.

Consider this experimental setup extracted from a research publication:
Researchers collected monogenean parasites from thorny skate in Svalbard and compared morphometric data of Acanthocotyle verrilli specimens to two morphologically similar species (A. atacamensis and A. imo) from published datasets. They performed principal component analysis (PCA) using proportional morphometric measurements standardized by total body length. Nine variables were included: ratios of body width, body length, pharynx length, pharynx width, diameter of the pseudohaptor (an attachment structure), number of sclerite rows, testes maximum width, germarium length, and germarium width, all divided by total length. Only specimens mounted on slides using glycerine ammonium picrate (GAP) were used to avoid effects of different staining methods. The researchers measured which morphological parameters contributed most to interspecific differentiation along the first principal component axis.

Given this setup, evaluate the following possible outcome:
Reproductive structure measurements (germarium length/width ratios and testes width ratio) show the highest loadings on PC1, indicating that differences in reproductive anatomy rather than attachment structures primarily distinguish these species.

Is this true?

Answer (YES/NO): NO